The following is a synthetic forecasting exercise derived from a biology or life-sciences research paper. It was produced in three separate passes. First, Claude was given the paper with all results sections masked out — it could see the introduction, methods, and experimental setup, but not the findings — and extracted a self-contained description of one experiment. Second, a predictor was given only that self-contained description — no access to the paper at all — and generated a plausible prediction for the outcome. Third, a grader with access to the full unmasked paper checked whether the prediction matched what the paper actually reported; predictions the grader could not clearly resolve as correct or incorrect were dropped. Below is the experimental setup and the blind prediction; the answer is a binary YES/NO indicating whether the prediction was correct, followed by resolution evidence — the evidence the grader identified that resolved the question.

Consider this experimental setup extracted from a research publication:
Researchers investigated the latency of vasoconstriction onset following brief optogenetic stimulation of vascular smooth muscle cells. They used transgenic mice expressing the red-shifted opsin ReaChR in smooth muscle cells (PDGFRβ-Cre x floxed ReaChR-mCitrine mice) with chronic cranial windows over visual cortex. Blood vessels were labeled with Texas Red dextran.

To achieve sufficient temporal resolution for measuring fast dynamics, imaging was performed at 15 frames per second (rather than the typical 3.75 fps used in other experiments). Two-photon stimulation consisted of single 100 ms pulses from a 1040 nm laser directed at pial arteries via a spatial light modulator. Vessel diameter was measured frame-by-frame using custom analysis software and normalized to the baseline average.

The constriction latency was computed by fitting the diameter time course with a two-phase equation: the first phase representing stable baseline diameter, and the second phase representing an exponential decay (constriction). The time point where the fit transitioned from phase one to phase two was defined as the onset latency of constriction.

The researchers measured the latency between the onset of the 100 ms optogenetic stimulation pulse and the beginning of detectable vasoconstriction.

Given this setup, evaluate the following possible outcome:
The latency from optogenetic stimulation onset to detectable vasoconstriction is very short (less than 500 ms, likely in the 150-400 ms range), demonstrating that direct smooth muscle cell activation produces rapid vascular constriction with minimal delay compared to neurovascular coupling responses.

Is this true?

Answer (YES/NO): YES